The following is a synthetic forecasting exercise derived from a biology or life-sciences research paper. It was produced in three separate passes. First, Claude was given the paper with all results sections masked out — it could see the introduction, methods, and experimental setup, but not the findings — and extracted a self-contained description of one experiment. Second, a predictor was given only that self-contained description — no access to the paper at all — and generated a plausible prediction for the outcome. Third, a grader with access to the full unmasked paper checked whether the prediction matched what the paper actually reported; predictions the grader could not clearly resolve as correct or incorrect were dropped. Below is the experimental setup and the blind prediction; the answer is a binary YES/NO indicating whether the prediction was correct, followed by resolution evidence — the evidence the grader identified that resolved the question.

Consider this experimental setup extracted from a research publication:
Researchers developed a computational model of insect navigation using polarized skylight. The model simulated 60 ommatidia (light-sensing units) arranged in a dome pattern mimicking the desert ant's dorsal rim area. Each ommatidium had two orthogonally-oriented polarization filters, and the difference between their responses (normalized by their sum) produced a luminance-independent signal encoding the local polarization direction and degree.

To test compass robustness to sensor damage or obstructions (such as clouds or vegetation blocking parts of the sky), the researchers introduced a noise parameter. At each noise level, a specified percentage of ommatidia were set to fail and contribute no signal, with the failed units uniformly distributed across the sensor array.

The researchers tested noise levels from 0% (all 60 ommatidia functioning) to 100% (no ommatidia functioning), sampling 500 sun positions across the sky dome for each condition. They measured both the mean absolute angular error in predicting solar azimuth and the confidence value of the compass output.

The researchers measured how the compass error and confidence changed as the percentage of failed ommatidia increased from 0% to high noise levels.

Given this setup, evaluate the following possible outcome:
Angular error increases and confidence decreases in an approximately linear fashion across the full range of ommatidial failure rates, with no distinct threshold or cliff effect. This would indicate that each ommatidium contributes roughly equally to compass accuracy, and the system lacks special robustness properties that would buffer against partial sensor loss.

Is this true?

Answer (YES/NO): NO